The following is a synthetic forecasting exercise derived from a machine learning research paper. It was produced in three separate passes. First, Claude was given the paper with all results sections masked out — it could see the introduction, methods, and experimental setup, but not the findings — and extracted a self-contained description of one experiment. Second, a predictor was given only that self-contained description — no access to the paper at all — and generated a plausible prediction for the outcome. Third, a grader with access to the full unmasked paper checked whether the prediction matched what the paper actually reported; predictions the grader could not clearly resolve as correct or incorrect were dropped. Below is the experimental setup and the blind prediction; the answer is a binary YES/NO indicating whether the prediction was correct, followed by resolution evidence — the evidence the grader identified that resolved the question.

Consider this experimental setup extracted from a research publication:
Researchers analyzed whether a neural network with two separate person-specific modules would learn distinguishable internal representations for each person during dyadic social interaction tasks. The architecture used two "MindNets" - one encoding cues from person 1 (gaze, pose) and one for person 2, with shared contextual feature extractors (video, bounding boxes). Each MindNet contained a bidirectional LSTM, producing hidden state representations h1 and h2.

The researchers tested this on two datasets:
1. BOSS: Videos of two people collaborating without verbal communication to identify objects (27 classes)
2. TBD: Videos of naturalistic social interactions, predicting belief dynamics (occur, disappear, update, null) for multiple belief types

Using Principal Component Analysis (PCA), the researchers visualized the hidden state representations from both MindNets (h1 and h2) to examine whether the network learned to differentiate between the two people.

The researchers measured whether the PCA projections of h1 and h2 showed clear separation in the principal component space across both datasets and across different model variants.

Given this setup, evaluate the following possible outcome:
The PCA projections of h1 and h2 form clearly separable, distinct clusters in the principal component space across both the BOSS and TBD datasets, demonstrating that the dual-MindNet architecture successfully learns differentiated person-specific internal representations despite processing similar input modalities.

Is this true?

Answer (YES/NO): YES